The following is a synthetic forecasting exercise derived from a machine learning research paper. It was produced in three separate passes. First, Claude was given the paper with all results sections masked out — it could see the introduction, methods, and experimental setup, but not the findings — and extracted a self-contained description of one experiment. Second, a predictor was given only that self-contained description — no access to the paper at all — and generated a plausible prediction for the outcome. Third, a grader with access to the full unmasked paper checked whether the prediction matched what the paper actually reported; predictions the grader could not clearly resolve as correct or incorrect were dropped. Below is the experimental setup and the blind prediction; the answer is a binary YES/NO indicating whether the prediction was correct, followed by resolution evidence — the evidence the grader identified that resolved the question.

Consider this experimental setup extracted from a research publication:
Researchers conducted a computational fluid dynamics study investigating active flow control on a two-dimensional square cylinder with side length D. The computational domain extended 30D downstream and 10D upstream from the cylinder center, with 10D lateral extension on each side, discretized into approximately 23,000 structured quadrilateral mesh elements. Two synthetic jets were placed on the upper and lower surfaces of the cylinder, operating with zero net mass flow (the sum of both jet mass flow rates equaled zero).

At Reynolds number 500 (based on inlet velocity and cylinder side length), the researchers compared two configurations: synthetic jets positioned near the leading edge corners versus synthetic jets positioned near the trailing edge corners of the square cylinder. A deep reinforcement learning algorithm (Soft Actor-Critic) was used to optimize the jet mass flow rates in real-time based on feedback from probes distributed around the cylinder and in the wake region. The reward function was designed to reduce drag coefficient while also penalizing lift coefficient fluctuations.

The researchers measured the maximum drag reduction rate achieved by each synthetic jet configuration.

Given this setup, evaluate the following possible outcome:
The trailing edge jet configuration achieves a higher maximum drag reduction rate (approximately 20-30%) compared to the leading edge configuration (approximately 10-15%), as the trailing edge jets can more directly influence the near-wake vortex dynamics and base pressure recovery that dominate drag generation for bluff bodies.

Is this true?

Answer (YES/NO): NO